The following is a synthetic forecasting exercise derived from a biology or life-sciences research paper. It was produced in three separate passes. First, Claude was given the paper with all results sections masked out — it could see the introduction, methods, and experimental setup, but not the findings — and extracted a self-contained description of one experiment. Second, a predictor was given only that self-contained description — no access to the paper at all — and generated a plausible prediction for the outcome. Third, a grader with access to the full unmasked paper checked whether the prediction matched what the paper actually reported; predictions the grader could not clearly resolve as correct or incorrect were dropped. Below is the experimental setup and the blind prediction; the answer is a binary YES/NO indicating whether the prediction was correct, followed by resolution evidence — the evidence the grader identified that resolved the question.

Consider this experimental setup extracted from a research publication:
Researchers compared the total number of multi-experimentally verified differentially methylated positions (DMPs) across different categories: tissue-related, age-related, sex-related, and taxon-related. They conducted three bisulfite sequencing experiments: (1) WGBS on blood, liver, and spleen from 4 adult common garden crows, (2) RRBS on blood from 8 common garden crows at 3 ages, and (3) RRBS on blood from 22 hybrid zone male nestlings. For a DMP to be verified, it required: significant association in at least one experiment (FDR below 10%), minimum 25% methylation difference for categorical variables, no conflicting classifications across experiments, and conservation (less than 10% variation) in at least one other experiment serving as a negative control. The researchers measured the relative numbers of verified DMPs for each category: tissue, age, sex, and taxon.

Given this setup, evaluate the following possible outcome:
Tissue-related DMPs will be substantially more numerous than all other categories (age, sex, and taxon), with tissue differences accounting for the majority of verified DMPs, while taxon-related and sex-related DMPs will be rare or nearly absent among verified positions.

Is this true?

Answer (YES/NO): YES